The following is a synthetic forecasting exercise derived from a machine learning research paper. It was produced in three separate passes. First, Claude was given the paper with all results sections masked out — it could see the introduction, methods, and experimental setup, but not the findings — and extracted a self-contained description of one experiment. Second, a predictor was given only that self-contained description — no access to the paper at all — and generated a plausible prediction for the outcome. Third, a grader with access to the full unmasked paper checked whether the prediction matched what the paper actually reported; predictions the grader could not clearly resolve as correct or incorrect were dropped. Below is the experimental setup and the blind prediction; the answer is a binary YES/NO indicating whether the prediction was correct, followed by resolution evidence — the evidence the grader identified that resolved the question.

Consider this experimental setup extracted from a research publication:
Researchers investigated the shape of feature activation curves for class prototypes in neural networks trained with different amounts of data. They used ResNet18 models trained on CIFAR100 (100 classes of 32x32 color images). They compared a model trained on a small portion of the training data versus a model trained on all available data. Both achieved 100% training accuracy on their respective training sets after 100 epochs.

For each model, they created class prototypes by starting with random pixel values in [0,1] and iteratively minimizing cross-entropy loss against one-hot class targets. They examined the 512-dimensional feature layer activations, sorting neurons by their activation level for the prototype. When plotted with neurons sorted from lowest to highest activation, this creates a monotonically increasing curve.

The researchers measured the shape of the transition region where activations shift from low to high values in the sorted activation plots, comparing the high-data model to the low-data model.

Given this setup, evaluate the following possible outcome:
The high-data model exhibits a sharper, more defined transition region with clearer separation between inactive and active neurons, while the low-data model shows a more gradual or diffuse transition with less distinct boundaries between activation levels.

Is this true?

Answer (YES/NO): YES